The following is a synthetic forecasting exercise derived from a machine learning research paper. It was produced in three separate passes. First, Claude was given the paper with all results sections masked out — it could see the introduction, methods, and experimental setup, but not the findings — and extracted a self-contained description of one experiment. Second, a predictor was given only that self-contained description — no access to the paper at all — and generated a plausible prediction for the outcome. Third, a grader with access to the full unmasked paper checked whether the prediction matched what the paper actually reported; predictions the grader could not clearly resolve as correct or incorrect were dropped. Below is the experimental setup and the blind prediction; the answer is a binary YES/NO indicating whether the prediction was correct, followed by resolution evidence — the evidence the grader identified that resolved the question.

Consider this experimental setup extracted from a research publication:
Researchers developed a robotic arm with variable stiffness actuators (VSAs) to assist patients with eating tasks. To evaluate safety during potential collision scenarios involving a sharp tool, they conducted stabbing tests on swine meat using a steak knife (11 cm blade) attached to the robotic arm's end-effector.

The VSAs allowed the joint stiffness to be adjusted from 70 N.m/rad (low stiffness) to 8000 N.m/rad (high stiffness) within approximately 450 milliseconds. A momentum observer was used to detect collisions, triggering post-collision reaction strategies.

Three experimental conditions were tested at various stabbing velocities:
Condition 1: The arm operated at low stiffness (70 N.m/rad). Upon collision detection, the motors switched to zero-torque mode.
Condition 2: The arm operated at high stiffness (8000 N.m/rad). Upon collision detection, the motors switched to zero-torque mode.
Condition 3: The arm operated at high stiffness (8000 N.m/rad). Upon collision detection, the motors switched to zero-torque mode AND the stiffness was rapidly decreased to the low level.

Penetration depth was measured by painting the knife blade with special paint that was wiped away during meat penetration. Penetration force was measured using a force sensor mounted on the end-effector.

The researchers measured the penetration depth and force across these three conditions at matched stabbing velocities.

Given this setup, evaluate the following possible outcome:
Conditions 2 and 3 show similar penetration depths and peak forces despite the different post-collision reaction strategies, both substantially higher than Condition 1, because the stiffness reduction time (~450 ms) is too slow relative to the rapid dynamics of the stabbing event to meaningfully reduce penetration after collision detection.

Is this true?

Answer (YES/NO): NO